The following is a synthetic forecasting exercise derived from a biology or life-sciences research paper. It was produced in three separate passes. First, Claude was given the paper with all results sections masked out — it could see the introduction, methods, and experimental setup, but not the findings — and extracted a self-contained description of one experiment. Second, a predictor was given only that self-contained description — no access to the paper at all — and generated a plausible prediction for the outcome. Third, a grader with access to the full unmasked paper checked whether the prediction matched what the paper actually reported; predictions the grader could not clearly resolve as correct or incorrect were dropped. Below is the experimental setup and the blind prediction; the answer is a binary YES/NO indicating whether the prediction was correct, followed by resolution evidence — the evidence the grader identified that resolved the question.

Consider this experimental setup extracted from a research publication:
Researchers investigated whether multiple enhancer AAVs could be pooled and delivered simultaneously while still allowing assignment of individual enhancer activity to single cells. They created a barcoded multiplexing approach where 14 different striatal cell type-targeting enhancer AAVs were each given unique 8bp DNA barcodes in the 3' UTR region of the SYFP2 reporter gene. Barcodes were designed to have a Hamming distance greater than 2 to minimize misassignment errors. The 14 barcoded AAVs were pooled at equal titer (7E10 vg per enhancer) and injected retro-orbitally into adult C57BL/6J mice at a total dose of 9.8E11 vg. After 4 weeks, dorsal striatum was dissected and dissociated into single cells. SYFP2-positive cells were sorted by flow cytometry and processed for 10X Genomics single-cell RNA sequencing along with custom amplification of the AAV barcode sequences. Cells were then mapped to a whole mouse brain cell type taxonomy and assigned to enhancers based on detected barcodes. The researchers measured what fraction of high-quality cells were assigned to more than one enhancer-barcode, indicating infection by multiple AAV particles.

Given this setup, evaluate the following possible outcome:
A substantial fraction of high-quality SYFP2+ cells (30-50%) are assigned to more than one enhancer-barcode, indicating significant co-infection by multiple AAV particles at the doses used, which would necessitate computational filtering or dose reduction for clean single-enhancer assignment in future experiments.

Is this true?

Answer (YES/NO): YES